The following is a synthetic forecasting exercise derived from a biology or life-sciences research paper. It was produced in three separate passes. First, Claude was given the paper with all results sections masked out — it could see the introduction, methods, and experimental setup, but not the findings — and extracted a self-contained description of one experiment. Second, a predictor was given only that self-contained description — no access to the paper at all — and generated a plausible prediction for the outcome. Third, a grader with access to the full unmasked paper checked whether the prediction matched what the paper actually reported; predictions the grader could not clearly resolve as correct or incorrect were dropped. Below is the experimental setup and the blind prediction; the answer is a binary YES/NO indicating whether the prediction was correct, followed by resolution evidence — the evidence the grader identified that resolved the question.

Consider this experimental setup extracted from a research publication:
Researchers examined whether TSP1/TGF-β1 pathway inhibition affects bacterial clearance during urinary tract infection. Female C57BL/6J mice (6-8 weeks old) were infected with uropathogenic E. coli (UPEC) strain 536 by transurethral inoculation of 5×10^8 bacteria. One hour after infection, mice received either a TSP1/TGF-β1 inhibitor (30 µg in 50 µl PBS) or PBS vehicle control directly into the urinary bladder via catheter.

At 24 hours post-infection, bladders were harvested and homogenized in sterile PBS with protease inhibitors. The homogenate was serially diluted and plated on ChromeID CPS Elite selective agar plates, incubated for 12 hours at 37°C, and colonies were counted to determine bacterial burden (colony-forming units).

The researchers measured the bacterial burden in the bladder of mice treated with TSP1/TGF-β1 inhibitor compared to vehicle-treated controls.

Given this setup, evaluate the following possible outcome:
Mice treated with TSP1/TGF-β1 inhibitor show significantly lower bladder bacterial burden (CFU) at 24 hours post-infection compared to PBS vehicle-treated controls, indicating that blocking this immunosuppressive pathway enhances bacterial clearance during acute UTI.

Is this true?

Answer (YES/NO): NO